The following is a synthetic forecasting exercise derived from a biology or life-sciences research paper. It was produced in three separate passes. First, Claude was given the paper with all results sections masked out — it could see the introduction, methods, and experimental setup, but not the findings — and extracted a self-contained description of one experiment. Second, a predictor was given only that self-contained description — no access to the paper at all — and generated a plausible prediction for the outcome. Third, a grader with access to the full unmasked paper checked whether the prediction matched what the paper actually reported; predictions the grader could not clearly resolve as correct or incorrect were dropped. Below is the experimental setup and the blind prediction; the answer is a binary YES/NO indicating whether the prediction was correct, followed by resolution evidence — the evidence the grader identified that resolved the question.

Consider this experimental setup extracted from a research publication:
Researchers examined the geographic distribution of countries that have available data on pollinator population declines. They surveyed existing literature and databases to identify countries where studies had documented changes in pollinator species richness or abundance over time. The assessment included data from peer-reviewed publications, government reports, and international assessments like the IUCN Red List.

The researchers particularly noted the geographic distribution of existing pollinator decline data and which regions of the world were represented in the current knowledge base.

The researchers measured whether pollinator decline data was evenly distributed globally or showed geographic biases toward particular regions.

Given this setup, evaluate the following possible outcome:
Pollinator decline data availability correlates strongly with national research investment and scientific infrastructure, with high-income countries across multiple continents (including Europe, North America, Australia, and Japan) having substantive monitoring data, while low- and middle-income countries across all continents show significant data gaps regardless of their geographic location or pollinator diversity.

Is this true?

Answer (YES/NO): NO